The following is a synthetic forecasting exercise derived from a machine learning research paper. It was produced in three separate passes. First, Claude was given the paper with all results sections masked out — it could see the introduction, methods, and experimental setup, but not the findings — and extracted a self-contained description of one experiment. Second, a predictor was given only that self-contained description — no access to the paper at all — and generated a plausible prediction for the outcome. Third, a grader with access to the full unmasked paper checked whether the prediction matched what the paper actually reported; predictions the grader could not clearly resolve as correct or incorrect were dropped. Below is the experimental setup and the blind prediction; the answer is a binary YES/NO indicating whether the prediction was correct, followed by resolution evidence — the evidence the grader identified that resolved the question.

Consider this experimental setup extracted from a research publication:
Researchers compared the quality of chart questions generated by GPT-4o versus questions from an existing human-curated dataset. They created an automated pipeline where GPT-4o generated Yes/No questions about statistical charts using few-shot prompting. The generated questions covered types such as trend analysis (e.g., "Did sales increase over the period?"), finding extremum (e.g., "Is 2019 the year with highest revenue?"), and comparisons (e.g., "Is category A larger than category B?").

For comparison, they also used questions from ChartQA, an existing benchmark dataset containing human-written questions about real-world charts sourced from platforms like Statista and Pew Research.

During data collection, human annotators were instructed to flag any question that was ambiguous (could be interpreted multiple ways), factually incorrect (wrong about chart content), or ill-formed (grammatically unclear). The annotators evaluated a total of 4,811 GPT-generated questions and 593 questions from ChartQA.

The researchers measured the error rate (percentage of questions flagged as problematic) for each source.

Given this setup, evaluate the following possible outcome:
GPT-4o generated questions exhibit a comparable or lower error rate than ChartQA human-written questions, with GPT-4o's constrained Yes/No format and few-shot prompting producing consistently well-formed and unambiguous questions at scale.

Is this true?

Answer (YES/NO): YES